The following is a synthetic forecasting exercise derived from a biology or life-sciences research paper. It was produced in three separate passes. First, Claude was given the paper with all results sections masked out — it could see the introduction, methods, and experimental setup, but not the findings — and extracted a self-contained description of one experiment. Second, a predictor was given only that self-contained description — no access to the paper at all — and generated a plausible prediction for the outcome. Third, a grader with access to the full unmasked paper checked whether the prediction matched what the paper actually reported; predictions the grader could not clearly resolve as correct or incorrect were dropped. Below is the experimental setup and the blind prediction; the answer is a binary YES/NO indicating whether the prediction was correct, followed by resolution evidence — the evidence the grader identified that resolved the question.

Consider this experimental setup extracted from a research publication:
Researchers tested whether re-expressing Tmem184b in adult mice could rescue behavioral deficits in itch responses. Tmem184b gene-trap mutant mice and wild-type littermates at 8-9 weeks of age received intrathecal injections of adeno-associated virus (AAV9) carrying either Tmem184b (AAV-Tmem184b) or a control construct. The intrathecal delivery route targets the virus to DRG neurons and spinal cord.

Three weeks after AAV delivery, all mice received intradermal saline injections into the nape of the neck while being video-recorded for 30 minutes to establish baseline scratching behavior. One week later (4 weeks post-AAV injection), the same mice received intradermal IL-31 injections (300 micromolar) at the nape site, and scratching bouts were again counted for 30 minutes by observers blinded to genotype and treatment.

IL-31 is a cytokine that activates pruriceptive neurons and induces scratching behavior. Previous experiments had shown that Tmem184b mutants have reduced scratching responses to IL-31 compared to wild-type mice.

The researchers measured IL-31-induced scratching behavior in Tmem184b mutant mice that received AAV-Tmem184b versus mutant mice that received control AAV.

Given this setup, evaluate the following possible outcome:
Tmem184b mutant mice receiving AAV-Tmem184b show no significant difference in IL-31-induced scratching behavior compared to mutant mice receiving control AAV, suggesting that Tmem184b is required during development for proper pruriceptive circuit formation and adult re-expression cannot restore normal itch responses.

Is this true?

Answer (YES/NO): YES